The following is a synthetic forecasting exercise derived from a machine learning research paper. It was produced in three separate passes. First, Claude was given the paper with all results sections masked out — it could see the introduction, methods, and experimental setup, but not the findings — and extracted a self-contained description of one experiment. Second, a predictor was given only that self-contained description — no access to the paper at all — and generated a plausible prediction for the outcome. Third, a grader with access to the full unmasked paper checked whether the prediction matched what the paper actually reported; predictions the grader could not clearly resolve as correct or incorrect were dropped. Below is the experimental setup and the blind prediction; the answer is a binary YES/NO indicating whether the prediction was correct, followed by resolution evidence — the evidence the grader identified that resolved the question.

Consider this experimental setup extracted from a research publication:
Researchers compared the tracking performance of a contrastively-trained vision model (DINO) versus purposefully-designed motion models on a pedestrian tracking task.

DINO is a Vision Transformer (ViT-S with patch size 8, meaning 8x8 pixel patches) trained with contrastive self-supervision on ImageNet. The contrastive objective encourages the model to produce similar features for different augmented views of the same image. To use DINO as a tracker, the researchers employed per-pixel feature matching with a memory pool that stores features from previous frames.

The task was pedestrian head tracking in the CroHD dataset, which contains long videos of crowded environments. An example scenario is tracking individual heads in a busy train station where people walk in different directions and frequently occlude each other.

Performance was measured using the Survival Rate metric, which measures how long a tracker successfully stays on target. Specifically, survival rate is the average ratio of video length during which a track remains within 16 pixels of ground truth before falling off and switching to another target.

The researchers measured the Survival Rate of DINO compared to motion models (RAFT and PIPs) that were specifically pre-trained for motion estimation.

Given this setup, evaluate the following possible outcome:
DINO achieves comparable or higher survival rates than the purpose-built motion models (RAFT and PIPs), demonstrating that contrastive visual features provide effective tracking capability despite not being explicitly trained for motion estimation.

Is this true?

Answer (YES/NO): NO